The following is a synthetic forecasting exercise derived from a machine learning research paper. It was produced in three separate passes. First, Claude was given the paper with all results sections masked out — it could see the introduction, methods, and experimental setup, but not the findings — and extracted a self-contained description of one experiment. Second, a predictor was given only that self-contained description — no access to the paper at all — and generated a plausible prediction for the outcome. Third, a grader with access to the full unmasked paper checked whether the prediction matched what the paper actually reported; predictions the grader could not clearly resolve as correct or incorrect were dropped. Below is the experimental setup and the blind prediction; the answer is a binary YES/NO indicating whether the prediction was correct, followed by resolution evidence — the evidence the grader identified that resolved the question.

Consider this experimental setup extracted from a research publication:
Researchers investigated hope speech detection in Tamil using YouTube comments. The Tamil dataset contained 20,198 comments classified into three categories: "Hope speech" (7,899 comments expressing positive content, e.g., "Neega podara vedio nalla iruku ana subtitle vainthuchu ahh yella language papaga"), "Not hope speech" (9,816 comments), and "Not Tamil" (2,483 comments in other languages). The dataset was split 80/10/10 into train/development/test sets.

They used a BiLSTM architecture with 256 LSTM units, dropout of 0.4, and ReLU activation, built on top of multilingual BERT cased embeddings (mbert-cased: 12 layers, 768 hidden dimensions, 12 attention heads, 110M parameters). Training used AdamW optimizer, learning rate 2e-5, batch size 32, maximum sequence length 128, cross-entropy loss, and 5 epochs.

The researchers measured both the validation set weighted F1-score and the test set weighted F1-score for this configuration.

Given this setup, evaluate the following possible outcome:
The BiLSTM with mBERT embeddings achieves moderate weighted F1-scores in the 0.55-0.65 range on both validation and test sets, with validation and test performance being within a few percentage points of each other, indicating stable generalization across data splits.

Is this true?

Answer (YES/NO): NO